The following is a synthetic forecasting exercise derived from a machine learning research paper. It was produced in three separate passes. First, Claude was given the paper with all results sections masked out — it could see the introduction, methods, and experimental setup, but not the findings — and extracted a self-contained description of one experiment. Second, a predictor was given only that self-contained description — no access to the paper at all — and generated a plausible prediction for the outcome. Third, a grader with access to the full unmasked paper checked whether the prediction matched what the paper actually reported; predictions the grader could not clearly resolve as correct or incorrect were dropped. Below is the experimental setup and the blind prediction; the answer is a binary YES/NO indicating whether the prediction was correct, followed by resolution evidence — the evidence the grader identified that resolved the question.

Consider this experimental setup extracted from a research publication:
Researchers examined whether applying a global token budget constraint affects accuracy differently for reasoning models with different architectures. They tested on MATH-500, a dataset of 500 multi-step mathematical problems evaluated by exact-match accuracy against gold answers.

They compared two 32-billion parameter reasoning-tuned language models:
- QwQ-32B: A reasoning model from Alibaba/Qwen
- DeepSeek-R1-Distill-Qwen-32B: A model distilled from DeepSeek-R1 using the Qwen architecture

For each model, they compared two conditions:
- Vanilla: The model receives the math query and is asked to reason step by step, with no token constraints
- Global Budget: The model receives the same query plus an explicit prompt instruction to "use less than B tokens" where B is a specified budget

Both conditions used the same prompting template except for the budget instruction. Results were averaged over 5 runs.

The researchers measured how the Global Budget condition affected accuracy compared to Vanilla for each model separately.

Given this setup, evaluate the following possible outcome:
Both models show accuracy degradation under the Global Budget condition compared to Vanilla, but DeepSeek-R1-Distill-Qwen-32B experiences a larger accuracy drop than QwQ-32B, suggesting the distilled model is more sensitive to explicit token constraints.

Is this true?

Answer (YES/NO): NO